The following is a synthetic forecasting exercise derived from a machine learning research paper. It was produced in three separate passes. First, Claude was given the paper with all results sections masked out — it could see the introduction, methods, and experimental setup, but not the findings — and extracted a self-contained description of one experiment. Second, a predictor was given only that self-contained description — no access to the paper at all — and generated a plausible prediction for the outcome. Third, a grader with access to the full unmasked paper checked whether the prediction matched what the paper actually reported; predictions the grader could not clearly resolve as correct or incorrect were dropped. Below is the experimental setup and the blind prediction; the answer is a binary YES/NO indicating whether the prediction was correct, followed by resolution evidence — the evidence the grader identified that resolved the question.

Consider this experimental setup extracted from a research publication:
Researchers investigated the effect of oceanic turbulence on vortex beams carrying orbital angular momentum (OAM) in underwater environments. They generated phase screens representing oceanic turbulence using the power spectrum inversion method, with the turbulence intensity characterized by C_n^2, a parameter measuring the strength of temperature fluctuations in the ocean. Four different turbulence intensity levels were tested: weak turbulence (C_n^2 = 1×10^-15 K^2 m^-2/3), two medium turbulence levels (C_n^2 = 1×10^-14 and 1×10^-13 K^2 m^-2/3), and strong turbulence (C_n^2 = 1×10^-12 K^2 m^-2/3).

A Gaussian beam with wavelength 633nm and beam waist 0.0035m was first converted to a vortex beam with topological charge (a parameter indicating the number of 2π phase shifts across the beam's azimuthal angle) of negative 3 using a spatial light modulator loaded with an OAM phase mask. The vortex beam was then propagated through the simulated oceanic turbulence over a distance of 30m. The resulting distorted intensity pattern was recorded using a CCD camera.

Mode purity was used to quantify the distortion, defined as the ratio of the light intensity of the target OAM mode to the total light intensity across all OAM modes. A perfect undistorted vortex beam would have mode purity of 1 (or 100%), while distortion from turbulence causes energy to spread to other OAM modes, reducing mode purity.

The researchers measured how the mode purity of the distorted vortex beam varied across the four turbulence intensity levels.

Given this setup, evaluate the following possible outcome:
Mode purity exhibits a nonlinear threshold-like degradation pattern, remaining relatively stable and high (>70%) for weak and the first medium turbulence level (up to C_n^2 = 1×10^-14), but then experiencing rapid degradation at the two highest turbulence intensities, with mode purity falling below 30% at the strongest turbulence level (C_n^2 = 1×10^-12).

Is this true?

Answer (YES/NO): NO